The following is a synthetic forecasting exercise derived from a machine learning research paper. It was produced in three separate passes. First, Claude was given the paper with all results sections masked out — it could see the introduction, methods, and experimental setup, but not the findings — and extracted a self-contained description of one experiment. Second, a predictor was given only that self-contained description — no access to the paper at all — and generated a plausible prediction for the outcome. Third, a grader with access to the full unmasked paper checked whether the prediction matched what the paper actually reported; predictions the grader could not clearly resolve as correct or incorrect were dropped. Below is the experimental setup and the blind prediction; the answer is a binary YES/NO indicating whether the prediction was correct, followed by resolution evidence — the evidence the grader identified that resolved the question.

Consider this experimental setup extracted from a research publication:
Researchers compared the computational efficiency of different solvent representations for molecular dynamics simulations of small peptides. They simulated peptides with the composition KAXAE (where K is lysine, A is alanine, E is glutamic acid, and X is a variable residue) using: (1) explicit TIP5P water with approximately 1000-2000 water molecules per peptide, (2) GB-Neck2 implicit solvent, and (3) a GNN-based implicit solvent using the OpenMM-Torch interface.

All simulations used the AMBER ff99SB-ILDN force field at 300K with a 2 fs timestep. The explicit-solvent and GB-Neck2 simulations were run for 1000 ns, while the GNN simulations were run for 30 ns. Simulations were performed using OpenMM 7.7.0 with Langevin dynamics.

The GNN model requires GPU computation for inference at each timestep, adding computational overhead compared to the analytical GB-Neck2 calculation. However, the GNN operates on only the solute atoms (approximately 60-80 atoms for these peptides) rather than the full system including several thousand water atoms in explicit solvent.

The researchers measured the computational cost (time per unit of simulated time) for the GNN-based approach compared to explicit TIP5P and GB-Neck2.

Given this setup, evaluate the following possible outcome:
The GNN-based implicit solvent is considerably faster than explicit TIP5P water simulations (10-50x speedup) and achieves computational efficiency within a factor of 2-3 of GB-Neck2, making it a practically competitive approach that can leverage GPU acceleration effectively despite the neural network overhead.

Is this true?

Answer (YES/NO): NO